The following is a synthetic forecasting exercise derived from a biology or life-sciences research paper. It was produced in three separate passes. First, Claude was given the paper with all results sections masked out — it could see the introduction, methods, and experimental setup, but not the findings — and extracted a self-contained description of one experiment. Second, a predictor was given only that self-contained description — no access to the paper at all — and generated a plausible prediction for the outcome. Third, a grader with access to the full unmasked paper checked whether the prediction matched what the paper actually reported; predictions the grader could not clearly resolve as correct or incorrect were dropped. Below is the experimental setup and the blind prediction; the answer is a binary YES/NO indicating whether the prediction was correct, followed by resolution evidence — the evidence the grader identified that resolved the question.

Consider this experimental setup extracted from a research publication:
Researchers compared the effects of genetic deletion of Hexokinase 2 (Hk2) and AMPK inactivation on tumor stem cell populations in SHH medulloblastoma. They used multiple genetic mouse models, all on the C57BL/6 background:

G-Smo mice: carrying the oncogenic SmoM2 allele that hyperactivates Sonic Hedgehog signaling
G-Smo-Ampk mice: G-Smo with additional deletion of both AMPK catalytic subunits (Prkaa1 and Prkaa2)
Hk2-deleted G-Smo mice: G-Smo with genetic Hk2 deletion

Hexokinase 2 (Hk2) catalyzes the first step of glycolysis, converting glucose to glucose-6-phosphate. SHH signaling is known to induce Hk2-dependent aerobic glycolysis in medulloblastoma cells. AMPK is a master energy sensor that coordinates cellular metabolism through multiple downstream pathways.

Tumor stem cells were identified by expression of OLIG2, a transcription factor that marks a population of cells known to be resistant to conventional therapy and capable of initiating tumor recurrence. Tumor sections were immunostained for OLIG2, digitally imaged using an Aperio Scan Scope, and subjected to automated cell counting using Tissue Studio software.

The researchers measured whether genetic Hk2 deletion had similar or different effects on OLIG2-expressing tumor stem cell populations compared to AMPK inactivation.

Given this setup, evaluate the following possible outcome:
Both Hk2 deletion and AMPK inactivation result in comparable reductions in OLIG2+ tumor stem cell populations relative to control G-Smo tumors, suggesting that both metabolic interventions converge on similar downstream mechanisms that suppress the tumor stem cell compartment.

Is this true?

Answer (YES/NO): YES